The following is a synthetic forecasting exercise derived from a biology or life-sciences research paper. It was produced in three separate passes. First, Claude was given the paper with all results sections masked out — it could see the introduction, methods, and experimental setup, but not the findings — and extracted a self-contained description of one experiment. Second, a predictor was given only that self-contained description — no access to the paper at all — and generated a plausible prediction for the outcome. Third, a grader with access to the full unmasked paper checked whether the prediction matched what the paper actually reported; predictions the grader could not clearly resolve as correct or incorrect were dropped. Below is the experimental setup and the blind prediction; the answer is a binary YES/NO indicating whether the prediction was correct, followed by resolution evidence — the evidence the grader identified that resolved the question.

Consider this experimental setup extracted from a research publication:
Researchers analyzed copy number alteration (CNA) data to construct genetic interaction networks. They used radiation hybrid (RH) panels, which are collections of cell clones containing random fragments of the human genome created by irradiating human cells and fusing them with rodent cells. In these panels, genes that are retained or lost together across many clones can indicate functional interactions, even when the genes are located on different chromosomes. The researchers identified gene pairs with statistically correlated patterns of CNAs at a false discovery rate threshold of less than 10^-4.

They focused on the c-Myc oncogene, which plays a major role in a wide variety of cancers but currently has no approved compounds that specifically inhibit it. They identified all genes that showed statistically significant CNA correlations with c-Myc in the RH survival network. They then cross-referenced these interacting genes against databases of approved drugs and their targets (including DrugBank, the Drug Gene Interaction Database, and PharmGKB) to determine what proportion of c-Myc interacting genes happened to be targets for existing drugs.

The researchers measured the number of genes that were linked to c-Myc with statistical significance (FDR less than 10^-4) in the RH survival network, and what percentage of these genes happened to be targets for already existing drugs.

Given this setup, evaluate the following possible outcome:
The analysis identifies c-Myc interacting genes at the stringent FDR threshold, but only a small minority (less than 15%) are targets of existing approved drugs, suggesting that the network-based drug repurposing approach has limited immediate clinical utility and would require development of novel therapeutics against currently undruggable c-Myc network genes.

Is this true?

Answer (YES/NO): NO